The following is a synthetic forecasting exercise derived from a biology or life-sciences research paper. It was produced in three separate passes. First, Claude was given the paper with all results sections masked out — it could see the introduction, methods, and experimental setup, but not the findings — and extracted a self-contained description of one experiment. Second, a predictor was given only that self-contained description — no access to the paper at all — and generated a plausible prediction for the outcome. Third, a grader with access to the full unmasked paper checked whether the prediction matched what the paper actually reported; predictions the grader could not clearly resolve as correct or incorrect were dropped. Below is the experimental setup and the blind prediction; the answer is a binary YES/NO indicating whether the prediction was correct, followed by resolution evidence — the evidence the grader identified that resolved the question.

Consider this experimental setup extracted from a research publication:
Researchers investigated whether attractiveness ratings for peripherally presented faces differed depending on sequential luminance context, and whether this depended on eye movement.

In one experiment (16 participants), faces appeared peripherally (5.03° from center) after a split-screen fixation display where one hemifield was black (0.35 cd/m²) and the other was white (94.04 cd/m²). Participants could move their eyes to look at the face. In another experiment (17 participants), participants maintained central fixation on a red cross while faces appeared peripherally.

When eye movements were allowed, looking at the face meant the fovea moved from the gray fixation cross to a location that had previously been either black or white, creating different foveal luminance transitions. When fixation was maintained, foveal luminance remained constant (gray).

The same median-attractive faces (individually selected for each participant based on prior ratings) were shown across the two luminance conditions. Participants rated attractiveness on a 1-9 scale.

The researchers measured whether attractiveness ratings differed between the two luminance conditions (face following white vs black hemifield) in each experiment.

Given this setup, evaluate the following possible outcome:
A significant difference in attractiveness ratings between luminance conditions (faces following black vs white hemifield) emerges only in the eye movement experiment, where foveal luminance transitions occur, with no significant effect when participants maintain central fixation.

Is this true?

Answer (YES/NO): NO